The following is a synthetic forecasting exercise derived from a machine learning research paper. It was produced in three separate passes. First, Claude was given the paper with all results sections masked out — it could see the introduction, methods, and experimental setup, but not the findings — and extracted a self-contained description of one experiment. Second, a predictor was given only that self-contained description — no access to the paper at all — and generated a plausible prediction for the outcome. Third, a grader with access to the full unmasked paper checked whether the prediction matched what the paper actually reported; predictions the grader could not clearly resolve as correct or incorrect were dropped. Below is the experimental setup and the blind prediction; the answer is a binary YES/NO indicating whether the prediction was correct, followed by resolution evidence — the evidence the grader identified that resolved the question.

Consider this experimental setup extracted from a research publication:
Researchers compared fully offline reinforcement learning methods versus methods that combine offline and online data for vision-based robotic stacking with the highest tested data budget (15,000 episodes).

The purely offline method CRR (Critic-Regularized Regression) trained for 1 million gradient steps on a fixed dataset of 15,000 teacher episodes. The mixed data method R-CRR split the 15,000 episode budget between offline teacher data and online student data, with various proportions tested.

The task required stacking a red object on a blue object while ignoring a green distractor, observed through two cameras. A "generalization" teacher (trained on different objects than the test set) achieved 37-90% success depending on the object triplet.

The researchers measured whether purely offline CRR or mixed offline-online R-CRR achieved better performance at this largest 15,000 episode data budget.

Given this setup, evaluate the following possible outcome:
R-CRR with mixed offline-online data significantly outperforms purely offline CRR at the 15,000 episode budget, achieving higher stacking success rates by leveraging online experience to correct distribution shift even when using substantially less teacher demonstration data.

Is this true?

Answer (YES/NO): NO